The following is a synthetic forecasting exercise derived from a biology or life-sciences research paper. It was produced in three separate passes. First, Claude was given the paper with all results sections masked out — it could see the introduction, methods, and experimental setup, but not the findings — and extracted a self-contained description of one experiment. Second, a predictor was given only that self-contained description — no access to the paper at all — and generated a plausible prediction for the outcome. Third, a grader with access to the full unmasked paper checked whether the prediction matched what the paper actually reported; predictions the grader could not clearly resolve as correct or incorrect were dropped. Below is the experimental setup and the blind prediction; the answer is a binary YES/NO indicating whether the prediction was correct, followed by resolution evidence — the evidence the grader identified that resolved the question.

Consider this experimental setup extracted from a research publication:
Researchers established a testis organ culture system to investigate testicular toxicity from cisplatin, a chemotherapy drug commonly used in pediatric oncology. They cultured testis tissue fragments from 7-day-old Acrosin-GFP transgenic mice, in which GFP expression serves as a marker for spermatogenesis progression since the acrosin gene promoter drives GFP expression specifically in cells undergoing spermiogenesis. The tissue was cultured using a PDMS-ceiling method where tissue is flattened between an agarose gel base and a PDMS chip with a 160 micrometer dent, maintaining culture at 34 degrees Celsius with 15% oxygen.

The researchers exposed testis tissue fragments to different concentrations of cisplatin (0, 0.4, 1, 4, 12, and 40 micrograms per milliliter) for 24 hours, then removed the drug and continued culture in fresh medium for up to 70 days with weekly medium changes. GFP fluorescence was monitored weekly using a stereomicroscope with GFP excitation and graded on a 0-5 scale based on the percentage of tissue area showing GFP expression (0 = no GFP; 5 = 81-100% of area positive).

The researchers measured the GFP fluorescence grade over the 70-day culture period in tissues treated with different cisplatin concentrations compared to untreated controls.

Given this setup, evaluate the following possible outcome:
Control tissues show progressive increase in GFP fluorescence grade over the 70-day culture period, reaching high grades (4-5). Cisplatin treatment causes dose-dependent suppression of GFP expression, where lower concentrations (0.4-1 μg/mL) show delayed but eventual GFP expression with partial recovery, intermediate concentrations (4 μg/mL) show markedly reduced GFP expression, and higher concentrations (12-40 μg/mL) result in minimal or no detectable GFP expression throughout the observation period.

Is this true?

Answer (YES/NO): NO